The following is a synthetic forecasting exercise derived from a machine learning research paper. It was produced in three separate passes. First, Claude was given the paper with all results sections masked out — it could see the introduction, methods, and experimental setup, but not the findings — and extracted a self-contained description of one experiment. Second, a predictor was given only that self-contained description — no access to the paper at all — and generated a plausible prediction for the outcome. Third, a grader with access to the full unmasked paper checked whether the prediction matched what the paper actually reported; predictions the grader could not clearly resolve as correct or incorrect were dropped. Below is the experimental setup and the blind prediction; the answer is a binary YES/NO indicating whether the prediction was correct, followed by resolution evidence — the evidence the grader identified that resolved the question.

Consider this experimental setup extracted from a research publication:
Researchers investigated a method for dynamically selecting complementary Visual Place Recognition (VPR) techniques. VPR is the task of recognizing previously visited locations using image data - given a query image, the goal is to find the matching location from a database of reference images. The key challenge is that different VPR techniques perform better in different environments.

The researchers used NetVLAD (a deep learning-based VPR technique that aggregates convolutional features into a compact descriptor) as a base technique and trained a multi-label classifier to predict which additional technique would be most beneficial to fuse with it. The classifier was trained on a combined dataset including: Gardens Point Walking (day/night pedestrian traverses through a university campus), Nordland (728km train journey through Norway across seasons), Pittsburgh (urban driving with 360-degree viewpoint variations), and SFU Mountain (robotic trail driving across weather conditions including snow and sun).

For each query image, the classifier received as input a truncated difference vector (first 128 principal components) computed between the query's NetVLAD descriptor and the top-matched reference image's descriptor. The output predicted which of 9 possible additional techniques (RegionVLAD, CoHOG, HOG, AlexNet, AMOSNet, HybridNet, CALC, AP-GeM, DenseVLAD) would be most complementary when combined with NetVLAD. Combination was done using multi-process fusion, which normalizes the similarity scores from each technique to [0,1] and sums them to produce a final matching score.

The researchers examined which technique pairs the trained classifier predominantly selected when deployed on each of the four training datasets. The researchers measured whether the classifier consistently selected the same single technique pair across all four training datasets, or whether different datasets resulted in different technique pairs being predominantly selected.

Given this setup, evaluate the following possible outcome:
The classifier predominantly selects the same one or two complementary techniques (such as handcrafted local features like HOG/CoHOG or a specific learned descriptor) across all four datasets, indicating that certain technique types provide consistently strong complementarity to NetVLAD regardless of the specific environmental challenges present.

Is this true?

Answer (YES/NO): NO